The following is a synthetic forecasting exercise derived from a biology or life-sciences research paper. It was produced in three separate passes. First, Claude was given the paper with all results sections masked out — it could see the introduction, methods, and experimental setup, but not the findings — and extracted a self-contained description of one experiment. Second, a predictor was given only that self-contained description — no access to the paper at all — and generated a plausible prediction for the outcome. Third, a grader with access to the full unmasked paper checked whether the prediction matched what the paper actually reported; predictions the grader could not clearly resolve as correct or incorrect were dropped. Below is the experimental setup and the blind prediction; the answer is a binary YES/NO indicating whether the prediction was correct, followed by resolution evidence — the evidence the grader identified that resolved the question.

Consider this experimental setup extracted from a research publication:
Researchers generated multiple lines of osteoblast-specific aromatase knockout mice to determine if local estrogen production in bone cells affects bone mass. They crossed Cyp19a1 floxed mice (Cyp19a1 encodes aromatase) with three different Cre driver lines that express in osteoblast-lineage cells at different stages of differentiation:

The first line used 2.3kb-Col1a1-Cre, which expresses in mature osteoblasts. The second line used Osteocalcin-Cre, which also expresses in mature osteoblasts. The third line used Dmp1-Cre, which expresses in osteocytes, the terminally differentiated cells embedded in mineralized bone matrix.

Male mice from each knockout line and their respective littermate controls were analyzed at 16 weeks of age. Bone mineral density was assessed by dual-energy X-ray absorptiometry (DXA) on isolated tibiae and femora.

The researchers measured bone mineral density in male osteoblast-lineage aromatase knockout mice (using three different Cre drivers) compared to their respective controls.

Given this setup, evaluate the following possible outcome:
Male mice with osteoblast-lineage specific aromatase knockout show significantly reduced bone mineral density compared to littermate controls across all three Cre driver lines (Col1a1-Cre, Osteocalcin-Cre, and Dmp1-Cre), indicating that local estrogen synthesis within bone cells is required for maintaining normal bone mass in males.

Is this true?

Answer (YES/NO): NO